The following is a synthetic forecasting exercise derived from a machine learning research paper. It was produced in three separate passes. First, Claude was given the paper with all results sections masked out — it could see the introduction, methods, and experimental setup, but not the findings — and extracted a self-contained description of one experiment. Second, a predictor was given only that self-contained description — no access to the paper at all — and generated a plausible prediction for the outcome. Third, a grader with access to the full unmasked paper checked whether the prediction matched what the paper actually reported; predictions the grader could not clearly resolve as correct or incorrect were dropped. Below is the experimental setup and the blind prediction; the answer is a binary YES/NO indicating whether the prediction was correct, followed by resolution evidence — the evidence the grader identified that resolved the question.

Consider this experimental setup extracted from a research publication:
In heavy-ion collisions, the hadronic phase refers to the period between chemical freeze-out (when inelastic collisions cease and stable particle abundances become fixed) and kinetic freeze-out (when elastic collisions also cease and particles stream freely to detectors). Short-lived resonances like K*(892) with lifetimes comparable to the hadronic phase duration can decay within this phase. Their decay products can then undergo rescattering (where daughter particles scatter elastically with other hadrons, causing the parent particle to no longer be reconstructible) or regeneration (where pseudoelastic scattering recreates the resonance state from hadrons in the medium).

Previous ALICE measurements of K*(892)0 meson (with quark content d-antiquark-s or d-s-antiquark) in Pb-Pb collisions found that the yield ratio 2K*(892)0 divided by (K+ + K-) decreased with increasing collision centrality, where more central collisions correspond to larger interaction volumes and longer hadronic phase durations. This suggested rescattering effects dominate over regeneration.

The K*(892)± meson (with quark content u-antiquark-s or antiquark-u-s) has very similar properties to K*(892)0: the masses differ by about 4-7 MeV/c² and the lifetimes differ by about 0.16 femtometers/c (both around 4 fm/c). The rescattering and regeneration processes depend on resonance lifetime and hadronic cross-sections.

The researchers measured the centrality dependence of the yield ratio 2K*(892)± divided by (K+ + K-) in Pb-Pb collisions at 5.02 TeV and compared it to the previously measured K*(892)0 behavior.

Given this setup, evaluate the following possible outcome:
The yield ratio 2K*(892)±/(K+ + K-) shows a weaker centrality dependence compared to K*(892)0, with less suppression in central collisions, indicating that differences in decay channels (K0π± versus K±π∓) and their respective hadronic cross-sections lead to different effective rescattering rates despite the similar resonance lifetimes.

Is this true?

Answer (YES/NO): NO